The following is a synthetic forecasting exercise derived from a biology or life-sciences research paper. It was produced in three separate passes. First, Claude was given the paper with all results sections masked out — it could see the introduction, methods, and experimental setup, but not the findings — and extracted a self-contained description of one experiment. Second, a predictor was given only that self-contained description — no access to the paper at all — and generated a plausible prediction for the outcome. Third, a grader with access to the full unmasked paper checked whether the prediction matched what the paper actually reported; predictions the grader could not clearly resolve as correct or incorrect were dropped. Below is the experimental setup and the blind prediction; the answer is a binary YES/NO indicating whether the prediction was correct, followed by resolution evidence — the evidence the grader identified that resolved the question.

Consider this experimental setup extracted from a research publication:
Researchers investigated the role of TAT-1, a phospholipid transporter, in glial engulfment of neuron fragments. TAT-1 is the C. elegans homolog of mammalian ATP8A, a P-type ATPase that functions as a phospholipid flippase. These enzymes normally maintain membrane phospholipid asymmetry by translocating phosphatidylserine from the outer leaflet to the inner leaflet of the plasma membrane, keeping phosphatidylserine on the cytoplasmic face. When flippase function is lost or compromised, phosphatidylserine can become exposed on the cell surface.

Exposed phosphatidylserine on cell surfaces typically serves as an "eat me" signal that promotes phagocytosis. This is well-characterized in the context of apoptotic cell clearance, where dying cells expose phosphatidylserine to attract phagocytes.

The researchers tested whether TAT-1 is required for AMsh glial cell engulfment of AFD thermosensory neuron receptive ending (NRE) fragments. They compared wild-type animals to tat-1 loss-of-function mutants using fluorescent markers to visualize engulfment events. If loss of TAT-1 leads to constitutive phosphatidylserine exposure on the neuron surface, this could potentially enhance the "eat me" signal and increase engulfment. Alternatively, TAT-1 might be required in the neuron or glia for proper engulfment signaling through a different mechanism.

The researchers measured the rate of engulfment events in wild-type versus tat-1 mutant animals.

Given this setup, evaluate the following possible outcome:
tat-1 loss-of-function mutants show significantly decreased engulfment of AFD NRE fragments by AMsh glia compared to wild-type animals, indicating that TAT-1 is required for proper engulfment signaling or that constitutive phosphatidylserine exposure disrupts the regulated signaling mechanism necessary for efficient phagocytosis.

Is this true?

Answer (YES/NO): NO